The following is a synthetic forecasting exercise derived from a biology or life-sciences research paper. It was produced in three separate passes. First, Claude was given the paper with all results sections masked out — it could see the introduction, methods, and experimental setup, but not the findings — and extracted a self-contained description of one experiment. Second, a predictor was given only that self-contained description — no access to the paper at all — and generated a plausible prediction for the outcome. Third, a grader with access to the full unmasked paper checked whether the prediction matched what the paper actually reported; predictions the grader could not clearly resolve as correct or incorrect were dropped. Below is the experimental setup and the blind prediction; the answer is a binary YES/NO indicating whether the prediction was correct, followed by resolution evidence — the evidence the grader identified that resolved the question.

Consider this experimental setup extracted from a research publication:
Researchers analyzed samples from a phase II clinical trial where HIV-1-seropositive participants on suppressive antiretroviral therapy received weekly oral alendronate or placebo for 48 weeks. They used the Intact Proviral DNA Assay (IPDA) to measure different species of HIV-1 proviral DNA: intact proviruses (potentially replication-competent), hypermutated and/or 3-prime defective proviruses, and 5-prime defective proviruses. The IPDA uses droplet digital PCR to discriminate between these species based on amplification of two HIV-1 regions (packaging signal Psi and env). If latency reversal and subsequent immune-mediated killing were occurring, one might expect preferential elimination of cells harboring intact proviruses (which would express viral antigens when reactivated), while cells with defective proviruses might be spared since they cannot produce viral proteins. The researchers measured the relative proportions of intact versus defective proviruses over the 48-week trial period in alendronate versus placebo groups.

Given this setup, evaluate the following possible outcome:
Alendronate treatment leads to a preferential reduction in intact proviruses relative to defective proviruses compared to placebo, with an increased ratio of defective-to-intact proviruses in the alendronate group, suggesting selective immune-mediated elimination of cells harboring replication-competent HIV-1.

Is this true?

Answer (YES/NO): NO